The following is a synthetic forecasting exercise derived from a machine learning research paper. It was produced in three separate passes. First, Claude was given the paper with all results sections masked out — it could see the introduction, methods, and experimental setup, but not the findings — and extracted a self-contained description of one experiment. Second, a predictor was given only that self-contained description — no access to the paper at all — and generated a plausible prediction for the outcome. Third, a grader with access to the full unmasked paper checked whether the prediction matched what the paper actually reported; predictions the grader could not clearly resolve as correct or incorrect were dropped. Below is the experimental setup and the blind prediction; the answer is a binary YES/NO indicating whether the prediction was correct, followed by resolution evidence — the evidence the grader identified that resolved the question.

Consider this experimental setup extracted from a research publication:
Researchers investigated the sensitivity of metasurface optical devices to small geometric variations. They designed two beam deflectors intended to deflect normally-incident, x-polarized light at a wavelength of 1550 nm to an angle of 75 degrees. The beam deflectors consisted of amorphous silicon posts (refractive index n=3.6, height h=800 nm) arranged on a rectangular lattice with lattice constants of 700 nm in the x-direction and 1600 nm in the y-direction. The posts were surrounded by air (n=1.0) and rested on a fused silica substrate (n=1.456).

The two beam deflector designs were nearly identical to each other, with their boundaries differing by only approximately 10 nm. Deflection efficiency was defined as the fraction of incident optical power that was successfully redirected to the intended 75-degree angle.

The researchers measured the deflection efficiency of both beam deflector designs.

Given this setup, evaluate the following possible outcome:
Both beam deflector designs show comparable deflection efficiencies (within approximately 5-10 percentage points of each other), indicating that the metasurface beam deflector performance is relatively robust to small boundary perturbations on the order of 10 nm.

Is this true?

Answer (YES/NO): NO